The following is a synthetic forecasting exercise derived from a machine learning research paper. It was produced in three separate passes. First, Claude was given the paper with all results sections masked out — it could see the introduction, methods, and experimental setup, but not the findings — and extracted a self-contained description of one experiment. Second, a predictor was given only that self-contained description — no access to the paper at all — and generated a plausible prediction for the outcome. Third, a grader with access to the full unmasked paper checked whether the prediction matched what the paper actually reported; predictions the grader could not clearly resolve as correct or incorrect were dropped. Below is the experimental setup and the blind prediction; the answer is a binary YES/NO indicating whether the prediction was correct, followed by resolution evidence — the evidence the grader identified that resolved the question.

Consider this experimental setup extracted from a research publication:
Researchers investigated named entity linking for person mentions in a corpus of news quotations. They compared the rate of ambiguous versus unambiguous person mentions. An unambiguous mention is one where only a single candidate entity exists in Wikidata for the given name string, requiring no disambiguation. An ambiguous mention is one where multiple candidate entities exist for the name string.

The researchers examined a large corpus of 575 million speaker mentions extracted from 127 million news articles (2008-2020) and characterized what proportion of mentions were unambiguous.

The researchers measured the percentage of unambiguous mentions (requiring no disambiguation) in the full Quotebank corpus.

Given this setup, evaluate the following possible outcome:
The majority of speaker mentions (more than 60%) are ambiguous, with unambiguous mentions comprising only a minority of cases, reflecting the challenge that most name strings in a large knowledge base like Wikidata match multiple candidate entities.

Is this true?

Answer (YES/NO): NO